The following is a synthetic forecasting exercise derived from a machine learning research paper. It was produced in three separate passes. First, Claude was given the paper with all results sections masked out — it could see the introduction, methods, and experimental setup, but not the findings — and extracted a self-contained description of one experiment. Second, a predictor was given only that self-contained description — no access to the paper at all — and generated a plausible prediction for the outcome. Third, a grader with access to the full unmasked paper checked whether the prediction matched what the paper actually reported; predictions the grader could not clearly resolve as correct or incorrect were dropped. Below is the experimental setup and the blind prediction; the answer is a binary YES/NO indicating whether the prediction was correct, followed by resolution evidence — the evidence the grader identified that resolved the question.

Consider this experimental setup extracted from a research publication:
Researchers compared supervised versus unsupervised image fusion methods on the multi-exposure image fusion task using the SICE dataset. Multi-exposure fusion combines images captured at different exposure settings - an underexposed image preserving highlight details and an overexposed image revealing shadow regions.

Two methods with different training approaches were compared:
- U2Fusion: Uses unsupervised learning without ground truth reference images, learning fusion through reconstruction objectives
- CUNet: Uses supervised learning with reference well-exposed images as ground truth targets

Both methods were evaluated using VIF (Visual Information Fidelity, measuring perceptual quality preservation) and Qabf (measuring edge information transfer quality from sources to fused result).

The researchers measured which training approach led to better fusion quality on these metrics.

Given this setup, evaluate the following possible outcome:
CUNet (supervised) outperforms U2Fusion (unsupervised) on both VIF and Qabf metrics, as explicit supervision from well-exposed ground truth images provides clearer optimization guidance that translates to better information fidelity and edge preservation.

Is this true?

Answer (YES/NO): NO